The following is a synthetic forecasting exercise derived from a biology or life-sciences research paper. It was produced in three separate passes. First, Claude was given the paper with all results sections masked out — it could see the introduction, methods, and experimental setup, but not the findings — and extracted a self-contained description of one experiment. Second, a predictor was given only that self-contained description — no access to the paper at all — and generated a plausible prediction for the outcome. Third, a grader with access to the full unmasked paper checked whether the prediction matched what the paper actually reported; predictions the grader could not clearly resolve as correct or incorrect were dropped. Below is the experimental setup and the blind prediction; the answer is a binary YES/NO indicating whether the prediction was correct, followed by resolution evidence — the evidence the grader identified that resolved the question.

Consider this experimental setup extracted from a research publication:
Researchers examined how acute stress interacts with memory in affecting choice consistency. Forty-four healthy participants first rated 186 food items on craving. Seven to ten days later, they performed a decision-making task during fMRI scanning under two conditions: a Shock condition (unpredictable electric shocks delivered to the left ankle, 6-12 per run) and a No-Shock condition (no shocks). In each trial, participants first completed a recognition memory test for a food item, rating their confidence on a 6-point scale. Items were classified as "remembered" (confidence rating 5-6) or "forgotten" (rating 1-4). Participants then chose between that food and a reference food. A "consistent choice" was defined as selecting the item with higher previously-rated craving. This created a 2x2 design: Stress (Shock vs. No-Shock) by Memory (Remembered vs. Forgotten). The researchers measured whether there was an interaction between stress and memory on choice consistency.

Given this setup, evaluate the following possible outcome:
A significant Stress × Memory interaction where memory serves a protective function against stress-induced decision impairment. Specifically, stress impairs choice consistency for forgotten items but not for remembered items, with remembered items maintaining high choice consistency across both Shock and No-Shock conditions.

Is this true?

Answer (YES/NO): NO